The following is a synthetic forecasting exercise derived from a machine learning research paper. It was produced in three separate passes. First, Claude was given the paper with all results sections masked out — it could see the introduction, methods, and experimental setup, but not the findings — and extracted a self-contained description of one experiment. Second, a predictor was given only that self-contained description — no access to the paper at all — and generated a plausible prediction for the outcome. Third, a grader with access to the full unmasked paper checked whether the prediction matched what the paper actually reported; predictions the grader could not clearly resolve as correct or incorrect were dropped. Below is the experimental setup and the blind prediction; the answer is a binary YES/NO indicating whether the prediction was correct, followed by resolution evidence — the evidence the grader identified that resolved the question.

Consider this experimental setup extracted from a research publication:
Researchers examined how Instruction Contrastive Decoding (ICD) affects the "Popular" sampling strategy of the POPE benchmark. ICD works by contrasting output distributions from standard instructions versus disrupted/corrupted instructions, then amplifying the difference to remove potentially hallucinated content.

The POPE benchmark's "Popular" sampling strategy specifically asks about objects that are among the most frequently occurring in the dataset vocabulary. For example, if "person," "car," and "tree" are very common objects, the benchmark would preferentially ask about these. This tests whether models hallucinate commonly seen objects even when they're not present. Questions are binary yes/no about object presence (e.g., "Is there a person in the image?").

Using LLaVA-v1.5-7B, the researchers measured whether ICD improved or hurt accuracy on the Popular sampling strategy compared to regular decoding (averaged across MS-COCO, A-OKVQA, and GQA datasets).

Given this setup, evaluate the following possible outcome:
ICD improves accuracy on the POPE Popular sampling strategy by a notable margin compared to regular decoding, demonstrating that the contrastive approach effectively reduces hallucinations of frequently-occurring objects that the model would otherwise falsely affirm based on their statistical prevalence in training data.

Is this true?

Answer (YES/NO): NO